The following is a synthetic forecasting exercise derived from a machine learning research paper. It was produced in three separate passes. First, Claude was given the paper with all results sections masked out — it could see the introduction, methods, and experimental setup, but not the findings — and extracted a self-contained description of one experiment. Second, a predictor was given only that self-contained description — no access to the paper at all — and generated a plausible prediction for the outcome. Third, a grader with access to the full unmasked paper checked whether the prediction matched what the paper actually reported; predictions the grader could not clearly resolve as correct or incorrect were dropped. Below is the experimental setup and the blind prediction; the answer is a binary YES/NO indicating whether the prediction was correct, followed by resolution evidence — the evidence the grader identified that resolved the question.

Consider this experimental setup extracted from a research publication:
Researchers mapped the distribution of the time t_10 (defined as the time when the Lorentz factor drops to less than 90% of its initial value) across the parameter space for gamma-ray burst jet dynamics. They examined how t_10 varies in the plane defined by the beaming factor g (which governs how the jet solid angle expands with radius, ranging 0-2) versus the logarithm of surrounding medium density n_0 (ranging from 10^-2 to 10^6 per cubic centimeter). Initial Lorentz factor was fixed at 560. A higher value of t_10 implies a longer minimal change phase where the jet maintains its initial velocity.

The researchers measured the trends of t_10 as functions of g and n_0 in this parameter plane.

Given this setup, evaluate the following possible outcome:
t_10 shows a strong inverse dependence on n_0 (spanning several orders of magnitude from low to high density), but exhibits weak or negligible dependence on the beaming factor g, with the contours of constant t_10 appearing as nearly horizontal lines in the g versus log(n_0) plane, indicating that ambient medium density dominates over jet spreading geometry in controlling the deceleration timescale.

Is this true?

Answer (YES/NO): NO